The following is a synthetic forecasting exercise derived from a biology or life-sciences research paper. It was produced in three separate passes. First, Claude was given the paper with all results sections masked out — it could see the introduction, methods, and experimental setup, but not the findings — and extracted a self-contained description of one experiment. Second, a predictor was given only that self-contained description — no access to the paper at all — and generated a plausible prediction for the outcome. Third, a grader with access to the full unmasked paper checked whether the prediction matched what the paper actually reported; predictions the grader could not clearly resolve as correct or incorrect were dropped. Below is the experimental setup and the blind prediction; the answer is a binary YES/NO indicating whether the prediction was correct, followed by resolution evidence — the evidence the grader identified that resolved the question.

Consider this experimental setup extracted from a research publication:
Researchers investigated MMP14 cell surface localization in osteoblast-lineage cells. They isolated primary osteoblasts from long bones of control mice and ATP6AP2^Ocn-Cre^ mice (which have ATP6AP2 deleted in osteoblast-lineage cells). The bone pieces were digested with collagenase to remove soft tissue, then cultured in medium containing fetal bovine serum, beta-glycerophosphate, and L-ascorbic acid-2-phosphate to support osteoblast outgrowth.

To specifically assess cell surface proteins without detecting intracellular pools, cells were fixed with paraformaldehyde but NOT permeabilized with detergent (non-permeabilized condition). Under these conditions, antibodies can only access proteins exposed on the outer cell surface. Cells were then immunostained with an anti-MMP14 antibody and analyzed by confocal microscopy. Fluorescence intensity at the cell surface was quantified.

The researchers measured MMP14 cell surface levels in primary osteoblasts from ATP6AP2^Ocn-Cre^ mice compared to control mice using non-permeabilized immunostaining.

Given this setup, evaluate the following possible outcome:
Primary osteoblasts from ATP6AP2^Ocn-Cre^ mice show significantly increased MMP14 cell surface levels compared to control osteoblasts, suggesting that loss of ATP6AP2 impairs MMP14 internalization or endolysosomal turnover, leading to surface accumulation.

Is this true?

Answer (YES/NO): NO